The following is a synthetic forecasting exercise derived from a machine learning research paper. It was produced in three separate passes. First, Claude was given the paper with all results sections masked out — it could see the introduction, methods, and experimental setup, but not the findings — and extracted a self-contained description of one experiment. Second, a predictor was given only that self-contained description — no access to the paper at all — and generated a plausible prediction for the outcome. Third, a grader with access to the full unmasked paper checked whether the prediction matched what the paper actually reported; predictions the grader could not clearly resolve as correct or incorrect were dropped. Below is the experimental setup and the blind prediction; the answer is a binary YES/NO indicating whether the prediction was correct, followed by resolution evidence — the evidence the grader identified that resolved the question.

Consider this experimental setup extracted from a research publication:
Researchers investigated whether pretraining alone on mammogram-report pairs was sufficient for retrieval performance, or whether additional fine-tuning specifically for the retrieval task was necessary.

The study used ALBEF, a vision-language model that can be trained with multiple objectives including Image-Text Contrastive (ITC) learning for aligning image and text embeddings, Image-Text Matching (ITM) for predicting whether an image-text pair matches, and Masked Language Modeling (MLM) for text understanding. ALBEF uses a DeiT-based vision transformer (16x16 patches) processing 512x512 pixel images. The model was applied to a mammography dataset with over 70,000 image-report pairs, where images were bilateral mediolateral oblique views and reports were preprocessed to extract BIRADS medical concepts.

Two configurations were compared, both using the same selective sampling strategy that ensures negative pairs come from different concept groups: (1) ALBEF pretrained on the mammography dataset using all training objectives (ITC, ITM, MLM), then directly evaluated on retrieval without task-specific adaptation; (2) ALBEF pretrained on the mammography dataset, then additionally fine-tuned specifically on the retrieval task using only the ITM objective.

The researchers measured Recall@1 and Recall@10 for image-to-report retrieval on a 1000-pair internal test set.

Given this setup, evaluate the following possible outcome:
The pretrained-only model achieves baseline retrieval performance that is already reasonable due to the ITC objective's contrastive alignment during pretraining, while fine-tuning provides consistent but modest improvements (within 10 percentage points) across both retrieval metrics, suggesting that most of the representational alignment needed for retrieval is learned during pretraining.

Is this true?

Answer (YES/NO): NO